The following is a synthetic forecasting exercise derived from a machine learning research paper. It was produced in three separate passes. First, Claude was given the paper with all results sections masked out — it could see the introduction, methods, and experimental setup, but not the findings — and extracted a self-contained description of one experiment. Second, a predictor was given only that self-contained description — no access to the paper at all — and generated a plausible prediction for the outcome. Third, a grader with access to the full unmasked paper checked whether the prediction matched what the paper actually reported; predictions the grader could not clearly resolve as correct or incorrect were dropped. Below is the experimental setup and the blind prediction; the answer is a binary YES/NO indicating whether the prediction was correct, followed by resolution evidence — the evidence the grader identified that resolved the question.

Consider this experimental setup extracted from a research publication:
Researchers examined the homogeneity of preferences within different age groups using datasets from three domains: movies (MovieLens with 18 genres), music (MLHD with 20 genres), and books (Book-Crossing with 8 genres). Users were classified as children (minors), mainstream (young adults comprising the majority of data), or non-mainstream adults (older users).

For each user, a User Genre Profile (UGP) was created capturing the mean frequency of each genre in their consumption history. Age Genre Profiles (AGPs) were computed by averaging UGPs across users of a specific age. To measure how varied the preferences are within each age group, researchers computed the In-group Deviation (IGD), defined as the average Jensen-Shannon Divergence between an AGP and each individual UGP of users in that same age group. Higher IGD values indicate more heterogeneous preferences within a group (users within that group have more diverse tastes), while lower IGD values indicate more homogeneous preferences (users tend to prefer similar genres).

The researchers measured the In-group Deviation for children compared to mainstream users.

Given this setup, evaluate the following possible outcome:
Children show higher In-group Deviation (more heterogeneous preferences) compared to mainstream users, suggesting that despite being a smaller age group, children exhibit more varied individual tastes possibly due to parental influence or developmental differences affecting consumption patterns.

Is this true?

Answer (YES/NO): NO